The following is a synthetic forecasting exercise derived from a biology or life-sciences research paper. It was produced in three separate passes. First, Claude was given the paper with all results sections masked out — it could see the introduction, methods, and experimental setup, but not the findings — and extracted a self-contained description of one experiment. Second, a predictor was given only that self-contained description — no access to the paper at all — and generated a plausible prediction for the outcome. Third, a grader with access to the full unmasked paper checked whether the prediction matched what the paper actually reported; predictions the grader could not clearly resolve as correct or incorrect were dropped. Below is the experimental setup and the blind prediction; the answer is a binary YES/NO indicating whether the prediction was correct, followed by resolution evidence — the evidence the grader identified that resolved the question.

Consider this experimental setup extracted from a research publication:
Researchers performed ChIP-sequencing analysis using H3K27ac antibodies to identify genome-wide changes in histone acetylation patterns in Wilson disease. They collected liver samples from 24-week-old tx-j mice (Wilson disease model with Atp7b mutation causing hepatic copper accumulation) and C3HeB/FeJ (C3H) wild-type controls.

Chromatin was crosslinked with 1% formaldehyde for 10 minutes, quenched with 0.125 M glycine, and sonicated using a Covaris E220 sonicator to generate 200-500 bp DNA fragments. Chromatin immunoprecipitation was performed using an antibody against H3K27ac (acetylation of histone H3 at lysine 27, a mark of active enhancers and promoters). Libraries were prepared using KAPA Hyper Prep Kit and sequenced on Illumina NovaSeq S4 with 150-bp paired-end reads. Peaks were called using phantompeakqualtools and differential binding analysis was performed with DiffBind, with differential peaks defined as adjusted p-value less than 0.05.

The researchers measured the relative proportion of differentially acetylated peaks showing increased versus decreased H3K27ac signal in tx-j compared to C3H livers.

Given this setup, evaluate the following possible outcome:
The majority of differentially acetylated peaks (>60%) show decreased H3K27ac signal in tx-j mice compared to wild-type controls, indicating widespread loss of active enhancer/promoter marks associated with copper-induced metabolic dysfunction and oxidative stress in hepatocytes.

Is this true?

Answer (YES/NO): NO